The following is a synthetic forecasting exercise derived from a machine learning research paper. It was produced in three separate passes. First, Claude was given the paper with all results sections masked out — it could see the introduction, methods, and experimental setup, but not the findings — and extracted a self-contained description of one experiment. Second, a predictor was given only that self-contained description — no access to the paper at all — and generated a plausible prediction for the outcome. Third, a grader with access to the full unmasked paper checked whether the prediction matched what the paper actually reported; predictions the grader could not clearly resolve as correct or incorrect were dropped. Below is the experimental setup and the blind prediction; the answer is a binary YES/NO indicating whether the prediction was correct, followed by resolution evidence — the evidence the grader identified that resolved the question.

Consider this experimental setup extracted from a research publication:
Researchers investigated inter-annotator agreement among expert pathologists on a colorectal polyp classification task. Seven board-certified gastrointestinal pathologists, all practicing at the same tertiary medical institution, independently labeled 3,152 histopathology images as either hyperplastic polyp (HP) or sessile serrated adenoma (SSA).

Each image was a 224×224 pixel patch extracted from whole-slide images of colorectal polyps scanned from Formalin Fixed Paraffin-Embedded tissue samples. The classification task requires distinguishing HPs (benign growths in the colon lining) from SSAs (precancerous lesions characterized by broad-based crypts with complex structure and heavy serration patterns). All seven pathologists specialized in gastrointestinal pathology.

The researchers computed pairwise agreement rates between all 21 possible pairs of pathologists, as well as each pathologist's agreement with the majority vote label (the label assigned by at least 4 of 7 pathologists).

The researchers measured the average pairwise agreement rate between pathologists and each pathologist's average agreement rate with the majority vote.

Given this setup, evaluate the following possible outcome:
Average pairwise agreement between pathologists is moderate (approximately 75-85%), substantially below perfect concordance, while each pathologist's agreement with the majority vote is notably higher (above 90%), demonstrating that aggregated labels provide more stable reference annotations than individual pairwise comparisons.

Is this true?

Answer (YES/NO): NO